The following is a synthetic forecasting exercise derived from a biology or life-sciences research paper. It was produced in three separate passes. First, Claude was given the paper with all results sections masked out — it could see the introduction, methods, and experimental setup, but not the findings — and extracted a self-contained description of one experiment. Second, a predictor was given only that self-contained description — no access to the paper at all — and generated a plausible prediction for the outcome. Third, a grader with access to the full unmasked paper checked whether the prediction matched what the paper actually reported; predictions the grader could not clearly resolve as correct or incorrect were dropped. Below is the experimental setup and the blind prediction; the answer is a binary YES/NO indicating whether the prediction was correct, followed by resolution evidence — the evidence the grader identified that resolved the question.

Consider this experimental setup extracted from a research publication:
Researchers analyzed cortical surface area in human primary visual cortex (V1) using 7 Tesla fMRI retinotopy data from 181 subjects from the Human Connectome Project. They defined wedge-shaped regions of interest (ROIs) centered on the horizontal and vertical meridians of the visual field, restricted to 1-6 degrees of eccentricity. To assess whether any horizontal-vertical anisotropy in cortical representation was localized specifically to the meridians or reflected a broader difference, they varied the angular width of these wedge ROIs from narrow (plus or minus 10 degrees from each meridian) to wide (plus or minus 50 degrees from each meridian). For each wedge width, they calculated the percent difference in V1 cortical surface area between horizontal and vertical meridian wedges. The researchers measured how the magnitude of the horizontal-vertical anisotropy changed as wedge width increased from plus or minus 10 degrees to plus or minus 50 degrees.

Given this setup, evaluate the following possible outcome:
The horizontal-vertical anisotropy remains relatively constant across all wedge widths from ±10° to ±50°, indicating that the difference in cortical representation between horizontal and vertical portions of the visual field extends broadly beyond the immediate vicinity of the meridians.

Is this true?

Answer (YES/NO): NO